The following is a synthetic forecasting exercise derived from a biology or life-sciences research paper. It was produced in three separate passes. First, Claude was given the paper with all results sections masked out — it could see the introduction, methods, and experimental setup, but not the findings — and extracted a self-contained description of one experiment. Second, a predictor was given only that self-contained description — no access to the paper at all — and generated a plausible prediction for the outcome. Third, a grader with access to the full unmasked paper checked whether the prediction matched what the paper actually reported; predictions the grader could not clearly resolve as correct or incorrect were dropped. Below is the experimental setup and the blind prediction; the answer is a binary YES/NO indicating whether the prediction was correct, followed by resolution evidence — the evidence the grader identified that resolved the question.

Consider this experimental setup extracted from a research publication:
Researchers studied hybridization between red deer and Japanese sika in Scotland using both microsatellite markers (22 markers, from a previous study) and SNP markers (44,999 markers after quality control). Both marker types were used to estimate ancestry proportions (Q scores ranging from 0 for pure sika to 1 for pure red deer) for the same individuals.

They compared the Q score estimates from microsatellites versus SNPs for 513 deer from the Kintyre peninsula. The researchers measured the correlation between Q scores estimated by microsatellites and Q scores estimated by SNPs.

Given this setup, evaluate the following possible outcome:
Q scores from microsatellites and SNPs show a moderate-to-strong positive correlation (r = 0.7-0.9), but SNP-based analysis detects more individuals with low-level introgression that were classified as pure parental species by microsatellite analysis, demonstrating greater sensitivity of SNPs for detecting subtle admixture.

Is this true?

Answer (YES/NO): NO